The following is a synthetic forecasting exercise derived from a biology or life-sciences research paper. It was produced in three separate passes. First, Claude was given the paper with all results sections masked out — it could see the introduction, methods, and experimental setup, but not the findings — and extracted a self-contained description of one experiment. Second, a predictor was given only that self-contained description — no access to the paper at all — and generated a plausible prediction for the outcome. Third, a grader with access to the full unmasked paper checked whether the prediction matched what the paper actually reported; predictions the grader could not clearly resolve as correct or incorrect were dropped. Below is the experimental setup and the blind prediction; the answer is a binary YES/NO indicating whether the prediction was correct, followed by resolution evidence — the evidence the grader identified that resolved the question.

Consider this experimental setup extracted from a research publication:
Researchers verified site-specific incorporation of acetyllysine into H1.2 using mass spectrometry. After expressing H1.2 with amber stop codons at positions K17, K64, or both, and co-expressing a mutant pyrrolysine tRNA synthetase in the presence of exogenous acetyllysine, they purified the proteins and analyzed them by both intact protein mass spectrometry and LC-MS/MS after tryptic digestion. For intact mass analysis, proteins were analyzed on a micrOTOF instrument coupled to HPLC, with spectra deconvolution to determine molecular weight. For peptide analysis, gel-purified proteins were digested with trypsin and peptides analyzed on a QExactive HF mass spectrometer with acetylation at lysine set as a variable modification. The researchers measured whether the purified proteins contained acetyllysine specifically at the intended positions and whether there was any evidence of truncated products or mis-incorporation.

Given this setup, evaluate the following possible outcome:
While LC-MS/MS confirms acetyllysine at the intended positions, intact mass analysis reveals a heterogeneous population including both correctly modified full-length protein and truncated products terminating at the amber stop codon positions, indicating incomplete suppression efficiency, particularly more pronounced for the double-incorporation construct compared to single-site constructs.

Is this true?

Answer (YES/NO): NO